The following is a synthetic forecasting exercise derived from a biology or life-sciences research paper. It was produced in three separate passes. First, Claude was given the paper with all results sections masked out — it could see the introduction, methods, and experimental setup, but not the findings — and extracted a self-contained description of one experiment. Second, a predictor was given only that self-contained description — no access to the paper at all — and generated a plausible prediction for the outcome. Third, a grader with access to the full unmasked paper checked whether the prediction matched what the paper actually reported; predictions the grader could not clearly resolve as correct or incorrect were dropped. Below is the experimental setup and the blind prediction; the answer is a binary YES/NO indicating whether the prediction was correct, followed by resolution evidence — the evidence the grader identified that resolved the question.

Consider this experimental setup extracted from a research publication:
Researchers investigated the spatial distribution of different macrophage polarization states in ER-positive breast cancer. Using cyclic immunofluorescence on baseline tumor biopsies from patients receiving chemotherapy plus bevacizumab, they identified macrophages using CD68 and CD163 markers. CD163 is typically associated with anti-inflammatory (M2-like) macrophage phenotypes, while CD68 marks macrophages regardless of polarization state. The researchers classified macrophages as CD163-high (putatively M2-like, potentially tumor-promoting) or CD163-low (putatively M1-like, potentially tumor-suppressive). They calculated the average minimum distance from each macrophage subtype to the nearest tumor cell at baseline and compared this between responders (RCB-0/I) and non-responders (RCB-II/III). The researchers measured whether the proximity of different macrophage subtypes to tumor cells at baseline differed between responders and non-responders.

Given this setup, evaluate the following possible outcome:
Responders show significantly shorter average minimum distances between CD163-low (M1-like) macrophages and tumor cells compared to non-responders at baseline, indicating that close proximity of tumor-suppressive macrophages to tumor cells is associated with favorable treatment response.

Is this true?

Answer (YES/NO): YES